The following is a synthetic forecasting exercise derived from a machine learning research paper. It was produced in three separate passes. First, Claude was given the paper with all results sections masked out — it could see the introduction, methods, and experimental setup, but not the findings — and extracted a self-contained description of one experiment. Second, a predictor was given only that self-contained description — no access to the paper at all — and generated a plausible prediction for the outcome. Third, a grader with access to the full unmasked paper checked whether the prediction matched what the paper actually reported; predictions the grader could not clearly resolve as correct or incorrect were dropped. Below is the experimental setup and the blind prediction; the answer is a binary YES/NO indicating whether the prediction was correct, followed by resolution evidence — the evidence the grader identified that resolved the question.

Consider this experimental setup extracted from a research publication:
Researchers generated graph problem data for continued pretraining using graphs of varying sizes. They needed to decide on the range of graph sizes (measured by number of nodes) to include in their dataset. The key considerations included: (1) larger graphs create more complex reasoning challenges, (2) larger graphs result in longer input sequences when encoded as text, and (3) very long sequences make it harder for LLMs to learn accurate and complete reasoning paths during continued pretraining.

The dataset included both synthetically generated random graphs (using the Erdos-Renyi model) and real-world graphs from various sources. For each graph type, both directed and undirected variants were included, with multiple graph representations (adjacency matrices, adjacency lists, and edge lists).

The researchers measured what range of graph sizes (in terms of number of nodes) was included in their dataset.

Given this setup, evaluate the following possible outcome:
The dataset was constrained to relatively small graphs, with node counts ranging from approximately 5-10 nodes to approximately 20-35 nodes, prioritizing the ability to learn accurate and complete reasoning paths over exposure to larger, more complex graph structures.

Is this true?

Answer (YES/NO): NO